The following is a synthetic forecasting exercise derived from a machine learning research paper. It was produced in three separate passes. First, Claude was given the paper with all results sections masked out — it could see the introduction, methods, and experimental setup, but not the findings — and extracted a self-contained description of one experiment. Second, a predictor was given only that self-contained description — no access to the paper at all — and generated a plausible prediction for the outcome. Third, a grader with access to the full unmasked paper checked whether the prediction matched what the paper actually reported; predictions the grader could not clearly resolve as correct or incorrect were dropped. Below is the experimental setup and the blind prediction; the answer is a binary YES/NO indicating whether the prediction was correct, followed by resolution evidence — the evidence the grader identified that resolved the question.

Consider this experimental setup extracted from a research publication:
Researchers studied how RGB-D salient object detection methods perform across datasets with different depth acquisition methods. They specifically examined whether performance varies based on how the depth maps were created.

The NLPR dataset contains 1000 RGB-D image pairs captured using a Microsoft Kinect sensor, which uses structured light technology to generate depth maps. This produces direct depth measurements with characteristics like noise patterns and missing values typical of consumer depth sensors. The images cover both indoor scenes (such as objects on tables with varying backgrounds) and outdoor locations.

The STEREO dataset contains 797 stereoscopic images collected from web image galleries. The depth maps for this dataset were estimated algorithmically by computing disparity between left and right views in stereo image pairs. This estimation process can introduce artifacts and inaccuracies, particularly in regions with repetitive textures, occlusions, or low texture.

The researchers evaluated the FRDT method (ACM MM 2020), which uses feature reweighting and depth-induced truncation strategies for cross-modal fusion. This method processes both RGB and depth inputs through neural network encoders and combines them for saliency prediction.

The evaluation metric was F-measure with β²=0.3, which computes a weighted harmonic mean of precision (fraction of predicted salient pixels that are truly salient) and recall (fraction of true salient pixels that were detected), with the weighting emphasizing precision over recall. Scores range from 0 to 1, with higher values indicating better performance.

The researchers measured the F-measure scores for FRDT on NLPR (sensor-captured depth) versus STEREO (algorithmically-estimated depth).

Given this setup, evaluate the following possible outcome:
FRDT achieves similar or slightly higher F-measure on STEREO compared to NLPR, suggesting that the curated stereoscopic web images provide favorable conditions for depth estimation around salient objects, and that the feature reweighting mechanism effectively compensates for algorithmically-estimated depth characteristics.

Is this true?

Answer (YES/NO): YES